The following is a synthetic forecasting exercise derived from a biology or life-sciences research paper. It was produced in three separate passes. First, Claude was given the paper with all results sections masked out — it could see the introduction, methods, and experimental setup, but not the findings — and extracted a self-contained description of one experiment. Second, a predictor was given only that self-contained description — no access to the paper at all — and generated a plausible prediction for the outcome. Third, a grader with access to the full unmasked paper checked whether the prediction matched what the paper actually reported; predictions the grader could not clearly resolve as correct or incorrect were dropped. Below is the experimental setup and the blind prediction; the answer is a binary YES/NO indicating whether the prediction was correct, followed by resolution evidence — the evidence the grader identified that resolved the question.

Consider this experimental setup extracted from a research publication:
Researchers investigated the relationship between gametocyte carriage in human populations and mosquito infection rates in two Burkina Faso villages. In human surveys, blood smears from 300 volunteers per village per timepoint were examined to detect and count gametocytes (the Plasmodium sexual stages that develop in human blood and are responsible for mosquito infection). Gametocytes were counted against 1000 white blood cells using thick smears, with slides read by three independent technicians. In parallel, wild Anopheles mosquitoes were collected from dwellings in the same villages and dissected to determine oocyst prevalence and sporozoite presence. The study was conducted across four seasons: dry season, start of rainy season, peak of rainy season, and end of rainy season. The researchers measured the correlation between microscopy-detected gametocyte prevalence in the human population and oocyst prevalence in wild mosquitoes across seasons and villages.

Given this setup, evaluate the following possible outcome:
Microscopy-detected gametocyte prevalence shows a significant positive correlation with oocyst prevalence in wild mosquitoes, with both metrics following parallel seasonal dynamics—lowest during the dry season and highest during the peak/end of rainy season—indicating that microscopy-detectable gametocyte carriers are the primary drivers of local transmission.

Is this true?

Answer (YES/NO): NO